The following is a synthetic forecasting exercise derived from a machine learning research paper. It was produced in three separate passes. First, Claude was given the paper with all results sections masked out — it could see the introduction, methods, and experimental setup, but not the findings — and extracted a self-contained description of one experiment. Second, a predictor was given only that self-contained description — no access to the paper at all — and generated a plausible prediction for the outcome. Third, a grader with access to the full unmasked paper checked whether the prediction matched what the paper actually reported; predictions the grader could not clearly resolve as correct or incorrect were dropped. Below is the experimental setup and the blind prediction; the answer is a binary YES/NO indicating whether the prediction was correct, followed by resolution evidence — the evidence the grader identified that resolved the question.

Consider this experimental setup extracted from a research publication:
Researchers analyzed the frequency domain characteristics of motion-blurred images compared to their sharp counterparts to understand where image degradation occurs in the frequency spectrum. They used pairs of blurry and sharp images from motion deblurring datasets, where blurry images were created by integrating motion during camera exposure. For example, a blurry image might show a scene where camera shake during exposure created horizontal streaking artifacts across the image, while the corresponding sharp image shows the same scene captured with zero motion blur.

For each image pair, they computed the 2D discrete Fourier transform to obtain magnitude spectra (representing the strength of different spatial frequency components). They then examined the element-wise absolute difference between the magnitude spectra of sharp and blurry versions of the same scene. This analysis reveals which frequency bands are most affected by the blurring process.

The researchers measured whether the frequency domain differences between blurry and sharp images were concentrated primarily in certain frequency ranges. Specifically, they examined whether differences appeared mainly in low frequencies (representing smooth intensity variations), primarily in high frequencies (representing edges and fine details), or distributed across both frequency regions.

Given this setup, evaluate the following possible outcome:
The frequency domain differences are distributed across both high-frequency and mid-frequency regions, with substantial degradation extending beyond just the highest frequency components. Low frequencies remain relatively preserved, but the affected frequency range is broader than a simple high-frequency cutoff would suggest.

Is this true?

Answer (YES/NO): NO